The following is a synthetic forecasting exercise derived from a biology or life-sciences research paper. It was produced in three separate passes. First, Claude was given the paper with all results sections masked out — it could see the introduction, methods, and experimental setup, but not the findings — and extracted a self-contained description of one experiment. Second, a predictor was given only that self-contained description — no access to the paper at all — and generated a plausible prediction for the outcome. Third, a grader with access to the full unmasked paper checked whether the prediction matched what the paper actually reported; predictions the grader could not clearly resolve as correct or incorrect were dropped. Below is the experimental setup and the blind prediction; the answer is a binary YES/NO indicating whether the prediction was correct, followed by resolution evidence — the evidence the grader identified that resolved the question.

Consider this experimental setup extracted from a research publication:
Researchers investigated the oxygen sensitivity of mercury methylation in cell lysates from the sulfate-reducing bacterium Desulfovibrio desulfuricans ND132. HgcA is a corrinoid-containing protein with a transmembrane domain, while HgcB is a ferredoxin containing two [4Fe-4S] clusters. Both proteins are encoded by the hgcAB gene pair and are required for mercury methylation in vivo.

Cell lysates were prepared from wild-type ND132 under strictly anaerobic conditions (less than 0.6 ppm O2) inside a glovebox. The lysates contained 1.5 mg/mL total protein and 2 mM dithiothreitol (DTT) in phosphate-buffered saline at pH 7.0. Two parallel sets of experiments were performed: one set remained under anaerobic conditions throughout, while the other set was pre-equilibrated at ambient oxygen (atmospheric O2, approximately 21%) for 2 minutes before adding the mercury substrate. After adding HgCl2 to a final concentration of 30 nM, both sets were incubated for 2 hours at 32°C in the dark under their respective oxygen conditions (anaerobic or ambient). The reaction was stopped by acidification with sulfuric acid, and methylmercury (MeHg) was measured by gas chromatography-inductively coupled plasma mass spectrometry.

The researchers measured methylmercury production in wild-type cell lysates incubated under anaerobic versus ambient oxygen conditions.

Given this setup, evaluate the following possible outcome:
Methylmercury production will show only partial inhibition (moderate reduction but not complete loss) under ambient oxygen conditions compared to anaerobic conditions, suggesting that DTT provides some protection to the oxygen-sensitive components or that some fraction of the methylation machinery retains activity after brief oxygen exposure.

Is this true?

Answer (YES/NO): NO